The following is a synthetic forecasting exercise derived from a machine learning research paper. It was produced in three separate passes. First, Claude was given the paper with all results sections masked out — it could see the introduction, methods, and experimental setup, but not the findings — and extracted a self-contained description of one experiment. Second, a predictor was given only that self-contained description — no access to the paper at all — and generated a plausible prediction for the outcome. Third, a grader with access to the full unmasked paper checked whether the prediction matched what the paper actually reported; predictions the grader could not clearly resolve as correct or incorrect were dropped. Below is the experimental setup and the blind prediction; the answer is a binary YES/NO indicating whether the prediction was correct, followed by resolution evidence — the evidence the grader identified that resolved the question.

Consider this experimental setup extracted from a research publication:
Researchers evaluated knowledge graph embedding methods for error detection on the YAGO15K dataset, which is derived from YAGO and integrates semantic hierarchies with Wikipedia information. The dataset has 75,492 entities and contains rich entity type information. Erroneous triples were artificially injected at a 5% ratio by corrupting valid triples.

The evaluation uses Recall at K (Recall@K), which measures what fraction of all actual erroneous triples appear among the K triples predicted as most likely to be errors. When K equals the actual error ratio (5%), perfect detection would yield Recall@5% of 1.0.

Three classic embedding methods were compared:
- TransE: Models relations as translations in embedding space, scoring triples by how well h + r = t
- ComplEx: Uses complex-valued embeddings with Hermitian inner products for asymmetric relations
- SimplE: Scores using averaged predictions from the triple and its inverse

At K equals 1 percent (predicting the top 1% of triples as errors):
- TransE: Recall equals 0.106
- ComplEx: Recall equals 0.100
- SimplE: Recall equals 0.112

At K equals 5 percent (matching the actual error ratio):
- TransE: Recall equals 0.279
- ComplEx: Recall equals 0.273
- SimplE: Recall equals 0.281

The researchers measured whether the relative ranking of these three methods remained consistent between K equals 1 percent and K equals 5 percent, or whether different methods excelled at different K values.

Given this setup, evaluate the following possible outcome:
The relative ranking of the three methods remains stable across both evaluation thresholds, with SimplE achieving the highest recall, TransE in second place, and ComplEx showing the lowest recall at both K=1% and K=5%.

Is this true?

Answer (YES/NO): YES